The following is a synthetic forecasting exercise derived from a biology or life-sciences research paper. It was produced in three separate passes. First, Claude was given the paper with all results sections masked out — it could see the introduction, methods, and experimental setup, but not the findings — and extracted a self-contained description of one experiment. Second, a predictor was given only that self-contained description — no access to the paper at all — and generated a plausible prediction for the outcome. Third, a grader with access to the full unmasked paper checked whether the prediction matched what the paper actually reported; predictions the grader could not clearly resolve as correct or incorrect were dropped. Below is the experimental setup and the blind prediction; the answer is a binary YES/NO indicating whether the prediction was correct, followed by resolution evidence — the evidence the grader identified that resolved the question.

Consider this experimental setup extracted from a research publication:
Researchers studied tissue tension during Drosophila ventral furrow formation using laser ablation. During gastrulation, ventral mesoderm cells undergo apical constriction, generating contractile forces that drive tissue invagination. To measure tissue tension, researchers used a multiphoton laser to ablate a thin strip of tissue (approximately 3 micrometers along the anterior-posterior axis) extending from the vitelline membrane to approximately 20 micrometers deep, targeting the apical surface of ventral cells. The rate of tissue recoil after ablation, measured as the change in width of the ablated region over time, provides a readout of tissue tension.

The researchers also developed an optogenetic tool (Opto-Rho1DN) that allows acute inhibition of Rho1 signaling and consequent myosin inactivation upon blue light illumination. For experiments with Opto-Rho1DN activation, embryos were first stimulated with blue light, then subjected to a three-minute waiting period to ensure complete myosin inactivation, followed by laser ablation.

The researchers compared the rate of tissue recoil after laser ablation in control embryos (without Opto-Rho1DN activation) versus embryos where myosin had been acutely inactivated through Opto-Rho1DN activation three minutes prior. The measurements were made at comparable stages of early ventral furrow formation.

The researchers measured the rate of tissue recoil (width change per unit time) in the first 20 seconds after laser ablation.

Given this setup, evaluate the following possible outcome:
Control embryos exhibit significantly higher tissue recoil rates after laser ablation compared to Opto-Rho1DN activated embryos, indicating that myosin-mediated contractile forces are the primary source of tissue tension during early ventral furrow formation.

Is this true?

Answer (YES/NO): YES